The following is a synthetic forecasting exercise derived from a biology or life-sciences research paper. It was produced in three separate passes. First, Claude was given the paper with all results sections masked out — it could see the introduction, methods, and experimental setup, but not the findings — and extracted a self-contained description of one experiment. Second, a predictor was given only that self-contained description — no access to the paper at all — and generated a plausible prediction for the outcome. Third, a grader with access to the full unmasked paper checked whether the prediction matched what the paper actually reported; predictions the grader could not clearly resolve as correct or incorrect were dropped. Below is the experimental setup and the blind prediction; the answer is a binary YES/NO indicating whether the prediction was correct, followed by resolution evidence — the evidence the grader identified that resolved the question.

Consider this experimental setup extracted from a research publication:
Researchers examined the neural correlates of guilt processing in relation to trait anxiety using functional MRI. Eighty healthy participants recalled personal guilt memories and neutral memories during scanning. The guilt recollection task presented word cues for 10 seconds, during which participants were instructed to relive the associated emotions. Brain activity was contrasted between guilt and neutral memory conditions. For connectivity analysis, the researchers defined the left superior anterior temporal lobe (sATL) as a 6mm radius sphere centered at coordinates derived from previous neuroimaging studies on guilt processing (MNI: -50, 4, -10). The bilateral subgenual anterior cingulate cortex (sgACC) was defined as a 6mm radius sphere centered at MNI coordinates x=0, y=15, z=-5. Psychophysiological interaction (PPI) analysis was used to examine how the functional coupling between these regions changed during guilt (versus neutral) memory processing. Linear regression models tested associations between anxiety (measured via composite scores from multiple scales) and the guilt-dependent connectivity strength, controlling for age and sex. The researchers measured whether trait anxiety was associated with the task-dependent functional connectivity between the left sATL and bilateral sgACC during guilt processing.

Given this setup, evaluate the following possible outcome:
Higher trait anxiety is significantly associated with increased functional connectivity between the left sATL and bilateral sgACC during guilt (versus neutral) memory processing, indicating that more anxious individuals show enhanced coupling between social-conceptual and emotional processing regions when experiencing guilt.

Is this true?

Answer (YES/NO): YES